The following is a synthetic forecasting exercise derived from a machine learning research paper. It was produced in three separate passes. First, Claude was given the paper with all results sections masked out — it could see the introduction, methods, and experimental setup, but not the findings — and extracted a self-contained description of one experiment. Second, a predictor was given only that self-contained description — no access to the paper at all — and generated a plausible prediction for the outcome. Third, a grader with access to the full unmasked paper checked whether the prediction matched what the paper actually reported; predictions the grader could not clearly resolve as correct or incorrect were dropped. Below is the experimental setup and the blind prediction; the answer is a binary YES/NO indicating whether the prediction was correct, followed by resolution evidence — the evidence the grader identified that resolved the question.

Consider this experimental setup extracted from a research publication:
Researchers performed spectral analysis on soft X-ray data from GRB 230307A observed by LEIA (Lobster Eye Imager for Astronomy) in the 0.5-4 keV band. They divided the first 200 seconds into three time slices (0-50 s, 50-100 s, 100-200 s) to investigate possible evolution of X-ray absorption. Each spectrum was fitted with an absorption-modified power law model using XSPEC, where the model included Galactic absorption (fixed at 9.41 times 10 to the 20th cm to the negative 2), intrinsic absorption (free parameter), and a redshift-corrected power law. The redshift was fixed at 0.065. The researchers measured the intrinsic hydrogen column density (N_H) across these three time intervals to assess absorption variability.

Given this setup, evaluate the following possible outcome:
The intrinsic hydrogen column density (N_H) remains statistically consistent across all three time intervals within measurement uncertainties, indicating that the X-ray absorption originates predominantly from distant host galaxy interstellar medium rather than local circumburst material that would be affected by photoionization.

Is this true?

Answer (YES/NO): NO